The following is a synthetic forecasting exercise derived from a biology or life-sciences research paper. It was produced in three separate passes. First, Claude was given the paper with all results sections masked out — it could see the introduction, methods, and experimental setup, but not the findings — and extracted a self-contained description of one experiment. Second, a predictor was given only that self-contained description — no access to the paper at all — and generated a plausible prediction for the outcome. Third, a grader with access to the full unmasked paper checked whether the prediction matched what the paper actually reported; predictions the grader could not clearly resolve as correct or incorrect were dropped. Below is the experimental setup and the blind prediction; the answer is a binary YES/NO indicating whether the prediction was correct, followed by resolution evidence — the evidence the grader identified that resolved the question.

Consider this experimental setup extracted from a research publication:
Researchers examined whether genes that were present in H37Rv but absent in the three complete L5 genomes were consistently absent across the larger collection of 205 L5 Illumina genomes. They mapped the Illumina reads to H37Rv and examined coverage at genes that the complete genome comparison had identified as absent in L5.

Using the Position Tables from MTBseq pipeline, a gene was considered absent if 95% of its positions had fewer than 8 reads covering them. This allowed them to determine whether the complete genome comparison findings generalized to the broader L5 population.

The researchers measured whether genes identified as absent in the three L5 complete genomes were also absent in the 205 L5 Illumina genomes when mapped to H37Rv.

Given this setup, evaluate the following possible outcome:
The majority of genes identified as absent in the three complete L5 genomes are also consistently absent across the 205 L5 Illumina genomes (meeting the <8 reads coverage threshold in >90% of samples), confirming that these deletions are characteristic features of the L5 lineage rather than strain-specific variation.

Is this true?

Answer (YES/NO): YES